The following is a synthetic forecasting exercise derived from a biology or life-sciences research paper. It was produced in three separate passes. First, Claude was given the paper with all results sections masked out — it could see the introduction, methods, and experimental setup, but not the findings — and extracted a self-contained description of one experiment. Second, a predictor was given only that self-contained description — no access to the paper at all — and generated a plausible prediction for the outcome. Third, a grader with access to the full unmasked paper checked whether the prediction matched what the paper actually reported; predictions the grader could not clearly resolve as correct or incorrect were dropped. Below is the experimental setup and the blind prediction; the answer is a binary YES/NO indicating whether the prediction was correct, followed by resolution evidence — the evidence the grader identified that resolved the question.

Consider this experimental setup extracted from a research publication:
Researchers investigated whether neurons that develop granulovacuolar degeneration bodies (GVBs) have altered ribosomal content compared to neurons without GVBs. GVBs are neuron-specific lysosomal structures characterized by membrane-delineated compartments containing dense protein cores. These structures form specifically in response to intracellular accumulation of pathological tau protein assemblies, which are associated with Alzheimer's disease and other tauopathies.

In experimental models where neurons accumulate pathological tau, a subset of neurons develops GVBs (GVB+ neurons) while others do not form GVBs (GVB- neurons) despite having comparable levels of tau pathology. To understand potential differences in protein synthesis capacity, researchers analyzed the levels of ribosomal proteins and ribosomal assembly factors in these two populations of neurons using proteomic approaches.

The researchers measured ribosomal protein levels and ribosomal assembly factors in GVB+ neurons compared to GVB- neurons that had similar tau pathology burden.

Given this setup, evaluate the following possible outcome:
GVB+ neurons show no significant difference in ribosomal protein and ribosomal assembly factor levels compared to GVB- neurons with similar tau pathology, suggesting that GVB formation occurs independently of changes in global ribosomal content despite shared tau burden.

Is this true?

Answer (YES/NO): NO